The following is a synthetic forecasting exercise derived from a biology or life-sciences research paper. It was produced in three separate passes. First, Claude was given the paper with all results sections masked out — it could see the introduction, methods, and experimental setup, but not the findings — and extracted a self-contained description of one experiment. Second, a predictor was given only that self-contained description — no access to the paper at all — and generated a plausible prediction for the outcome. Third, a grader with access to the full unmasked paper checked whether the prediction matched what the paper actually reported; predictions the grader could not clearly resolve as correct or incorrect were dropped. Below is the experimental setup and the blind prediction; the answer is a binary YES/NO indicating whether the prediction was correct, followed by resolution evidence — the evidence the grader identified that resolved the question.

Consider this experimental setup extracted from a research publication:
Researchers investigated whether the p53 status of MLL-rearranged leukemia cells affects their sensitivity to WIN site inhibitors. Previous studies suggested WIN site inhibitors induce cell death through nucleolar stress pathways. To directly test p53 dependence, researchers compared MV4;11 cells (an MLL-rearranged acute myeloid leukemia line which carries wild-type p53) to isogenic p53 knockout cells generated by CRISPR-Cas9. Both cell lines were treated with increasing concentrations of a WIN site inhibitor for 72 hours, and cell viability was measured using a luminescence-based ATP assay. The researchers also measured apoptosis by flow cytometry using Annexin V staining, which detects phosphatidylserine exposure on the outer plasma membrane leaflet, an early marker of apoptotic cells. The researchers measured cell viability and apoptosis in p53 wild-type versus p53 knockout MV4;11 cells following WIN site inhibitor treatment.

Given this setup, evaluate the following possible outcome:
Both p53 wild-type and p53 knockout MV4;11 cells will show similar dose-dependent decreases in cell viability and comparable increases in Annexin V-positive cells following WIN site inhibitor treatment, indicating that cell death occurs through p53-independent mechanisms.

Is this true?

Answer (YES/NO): NO